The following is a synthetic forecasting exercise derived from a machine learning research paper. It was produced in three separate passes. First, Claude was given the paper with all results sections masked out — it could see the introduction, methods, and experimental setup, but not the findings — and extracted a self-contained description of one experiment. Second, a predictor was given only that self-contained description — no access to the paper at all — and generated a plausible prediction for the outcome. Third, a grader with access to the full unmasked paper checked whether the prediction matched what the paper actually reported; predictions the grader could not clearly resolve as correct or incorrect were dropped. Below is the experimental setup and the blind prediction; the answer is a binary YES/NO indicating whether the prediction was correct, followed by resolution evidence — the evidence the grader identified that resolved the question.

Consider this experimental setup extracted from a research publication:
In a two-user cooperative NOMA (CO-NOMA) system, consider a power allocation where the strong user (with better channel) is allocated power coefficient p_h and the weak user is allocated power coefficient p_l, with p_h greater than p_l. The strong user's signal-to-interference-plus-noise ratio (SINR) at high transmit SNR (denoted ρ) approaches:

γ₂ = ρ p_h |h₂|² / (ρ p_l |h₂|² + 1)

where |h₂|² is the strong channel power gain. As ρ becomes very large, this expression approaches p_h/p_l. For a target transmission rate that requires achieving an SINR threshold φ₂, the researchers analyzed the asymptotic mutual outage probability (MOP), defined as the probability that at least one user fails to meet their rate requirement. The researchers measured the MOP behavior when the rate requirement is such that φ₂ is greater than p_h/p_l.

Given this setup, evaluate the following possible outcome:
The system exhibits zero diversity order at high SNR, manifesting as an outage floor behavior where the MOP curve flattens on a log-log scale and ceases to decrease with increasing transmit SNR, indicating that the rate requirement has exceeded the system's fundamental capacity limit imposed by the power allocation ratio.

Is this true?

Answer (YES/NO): YES